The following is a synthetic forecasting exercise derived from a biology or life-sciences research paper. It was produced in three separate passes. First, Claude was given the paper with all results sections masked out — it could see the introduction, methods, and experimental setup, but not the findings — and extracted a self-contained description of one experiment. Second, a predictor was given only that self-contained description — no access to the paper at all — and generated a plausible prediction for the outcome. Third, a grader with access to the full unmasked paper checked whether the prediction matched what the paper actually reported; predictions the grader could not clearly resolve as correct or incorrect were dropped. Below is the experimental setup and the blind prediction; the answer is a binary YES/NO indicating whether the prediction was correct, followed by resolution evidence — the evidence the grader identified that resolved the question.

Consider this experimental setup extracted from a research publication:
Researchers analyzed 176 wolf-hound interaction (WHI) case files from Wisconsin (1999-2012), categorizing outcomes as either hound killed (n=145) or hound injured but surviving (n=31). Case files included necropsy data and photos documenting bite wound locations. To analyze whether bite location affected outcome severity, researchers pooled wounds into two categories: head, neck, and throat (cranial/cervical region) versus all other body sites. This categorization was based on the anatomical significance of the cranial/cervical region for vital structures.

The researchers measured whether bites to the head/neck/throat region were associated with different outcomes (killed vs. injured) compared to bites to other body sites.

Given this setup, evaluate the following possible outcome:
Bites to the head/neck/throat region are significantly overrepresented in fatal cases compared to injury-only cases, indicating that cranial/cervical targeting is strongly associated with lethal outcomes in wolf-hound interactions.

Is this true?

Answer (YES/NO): NO